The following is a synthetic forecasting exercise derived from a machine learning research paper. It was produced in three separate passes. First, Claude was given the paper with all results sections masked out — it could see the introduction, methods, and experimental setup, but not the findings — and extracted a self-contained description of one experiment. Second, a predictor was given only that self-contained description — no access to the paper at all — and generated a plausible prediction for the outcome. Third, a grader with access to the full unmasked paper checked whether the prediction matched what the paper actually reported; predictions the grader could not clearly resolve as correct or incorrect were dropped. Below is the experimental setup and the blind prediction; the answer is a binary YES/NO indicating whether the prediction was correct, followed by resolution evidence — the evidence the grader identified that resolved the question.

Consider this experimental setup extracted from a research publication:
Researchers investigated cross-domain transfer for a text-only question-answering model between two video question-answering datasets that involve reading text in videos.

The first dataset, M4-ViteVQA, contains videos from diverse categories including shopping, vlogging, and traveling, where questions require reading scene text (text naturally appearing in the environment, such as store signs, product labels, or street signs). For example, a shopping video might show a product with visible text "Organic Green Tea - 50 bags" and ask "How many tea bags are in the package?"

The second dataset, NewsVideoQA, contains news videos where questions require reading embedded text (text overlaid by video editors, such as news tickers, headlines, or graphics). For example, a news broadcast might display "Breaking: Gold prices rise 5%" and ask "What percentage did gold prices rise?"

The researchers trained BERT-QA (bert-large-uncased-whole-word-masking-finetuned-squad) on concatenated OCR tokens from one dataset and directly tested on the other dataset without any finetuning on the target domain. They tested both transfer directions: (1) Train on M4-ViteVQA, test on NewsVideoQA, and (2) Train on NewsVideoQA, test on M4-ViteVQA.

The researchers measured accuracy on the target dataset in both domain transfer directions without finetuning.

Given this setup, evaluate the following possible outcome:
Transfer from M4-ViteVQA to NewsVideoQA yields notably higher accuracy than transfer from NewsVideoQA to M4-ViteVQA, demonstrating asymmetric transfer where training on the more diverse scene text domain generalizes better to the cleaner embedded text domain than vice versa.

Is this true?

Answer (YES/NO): YES